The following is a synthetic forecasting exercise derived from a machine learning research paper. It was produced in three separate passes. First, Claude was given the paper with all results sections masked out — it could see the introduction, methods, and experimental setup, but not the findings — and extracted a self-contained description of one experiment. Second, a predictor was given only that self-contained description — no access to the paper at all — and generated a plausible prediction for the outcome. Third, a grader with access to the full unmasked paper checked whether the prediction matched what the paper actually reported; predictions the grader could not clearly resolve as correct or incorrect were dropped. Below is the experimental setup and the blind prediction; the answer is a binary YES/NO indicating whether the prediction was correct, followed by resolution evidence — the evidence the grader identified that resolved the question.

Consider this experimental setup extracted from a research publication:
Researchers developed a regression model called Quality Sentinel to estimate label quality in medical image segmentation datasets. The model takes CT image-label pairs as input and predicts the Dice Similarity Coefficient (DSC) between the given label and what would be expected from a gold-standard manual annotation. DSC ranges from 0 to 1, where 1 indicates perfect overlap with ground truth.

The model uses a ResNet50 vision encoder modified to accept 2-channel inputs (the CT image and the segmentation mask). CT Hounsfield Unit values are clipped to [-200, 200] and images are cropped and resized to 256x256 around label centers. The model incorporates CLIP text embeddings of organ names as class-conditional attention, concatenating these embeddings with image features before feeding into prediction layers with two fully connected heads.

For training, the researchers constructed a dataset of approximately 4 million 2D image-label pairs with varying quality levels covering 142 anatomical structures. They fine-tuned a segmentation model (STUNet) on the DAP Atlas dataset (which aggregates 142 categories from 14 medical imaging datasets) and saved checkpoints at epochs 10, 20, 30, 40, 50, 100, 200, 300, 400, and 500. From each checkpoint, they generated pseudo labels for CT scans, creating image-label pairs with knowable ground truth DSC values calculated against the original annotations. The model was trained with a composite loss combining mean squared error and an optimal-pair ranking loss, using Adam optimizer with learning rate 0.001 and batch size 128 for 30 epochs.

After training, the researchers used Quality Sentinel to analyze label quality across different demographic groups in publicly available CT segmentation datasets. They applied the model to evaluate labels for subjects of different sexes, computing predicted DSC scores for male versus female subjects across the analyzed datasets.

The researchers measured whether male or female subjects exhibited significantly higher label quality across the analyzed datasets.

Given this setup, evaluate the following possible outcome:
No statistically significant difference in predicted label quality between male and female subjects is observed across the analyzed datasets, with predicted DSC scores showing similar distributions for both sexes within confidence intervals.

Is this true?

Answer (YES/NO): NO